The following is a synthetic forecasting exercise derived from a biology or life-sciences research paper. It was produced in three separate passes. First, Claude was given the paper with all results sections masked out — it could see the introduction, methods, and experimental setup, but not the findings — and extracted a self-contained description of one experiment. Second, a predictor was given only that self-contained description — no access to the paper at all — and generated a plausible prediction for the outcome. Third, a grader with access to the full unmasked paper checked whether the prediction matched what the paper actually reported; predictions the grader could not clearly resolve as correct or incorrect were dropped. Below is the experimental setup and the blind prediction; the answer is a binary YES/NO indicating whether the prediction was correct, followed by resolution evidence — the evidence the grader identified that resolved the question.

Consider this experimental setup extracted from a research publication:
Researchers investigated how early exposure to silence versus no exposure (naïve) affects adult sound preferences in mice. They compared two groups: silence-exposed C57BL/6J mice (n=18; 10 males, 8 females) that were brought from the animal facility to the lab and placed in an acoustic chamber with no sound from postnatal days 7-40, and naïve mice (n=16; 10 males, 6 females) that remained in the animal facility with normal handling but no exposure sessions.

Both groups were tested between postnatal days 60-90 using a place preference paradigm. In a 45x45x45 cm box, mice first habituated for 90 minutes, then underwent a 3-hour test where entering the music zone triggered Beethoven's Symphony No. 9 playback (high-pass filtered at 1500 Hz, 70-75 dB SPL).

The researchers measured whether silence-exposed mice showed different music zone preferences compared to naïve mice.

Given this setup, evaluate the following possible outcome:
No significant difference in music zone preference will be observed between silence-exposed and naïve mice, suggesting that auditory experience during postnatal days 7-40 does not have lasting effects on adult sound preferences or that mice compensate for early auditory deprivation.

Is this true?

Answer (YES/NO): NO